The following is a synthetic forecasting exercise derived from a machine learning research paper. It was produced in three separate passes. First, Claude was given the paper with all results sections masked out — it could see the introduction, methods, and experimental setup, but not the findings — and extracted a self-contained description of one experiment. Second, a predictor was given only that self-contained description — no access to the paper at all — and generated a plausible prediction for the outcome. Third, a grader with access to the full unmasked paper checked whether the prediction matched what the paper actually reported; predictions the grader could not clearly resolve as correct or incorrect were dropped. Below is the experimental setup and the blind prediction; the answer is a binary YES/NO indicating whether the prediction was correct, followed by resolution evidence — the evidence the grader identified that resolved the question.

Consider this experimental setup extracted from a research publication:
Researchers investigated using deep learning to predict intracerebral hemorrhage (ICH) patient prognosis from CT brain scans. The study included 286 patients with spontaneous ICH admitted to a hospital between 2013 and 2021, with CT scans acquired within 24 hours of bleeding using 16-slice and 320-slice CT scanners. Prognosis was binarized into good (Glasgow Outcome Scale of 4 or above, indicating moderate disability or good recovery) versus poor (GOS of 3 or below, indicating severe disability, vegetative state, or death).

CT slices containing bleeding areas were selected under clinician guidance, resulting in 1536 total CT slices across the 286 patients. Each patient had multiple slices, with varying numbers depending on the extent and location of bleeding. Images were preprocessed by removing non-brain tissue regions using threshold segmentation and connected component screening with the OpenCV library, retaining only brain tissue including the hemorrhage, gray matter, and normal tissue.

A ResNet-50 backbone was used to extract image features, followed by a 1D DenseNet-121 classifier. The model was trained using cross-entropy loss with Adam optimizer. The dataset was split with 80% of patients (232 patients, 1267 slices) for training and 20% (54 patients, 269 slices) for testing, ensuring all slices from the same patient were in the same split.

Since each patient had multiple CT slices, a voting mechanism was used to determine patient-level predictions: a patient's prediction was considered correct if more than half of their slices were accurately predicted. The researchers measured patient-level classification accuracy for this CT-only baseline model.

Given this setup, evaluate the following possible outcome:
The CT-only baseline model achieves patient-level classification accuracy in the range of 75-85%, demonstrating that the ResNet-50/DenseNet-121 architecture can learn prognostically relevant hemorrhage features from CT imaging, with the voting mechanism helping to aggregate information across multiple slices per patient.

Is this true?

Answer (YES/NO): YES